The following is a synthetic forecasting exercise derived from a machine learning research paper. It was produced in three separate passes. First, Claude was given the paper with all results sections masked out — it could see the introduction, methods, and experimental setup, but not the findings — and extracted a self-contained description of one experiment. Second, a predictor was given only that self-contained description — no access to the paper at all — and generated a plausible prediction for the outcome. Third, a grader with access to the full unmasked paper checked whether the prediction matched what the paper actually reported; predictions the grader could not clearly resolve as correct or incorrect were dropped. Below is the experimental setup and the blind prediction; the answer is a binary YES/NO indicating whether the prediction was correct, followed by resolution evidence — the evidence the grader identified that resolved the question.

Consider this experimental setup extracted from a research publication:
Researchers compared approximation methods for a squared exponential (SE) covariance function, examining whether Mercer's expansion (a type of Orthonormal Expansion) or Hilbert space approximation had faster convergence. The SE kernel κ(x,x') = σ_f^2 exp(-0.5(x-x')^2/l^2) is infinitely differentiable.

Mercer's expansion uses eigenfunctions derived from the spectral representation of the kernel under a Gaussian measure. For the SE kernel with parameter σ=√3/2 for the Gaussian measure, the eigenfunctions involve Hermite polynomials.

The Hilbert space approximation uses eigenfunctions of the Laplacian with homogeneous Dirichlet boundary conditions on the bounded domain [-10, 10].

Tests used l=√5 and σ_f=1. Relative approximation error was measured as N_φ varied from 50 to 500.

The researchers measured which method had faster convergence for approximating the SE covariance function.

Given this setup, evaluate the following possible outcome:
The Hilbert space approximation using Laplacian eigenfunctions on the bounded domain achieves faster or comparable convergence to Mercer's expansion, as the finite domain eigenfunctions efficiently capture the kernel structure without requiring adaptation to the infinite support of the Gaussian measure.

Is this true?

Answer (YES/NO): YES